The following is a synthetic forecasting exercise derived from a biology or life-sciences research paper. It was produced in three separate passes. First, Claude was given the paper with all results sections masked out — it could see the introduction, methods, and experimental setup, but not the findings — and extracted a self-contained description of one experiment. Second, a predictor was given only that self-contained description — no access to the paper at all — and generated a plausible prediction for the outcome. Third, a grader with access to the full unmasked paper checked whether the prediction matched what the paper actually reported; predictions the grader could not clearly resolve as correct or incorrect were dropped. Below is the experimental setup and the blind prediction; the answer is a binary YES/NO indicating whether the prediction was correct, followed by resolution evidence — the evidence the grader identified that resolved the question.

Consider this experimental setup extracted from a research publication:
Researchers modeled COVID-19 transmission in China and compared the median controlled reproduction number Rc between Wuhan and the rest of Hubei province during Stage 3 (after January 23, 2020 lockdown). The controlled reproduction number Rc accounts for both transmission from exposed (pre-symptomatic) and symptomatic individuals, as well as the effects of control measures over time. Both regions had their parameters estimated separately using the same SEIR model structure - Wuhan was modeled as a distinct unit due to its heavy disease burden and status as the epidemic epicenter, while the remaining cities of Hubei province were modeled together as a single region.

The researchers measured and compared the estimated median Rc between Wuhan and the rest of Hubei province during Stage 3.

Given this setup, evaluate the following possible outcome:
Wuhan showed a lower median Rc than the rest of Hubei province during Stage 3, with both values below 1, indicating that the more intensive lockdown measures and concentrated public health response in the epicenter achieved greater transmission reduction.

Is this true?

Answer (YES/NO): NO